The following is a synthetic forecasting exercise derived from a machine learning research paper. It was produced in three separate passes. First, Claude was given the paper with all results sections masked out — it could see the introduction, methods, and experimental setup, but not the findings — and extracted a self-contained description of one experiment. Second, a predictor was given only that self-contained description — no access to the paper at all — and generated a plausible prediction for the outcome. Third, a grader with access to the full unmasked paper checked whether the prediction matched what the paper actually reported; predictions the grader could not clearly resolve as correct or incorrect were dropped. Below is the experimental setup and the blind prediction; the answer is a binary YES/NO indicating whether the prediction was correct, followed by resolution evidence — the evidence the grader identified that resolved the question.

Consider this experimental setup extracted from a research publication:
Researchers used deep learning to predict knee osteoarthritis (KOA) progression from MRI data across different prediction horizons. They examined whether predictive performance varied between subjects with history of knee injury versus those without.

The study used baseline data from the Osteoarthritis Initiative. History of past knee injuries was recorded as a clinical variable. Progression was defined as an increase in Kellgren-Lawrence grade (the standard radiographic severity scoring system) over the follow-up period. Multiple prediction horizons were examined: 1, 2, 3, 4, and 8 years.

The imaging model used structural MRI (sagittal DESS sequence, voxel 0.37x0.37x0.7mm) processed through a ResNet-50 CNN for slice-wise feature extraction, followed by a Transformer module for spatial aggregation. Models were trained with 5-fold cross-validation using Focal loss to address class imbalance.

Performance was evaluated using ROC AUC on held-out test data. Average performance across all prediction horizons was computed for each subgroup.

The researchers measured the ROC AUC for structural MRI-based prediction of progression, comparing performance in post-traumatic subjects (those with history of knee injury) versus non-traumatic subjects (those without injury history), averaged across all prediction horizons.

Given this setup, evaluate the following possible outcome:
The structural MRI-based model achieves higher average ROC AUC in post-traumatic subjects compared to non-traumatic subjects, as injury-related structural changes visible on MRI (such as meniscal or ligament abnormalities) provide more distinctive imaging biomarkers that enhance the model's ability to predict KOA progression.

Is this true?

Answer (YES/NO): YES